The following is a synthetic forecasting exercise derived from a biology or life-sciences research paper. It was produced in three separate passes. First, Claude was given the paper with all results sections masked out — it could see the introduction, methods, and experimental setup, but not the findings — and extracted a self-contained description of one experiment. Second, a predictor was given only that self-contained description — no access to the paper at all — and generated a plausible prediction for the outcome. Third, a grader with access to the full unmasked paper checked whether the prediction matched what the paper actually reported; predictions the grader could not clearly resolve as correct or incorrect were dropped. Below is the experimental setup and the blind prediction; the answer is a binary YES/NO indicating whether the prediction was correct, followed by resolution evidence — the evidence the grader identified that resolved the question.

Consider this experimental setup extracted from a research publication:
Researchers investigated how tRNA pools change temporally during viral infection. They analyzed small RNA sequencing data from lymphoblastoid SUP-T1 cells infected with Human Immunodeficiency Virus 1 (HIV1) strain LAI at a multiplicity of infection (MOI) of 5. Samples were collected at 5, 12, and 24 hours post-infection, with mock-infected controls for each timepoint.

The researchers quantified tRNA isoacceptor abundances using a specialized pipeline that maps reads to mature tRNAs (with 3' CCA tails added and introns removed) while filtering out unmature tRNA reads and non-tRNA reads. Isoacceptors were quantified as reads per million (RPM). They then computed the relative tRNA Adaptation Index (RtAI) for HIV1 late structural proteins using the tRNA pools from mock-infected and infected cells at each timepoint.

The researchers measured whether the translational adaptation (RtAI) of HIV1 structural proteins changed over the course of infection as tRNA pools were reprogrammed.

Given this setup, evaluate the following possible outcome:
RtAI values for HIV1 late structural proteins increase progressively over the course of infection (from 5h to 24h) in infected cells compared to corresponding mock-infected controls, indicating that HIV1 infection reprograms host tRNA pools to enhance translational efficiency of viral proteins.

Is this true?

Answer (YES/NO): NO